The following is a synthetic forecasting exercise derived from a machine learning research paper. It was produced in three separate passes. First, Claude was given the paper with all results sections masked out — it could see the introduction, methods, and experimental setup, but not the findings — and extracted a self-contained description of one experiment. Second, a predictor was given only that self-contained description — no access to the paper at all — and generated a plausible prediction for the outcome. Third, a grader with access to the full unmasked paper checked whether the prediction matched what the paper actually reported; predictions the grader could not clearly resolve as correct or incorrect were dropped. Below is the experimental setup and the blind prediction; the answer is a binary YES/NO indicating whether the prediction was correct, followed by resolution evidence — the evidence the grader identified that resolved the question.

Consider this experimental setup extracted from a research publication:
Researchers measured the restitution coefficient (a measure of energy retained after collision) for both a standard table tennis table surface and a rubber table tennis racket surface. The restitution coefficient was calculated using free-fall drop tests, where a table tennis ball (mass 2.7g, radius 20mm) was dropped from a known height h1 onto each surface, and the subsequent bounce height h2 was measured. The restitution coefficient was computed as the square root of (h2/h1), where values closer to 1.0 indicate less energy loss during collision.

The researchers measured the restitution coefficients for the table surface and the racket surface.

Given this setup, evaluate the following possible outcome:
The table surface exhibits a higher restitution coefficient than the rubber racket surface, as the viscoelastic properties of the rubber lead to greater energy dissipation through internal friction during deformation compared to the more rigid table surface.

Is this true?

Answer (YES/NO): YES